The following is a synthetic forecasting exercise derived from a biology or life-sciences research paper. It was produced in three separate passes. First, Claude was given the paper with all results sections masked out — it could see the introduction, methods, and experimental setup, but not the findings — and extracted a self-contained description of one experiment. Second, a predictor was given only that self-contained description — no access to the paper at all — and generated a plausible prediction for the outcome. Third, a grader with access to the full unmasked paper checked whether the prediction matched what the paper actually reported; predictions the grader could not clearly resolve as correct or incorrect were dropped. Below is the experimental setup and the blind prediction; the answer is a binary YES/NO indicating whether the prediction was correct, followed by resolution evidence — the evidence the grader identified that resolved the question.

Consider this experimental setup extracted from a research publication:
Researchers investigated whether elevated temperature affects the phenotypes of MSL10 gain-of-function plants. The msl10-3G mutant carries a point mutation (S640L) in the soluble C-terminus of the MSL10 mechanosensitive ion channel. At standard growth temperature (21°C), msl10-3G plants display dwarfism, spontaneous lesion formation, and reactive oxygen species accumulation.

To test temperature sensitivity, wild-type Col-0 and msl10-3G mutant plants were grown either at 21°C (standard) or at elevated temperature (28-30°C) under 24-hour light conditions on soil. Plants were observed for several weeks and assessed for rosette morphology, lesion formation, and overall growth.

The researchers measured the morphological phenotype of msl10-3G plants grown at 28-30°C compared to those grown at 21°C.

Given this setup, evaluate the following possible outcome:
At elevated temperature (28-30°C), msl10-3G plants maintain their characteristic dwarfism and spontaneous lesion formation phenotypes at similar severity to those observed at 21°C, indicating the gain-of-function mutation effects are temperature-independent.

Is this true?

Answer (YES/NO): NO